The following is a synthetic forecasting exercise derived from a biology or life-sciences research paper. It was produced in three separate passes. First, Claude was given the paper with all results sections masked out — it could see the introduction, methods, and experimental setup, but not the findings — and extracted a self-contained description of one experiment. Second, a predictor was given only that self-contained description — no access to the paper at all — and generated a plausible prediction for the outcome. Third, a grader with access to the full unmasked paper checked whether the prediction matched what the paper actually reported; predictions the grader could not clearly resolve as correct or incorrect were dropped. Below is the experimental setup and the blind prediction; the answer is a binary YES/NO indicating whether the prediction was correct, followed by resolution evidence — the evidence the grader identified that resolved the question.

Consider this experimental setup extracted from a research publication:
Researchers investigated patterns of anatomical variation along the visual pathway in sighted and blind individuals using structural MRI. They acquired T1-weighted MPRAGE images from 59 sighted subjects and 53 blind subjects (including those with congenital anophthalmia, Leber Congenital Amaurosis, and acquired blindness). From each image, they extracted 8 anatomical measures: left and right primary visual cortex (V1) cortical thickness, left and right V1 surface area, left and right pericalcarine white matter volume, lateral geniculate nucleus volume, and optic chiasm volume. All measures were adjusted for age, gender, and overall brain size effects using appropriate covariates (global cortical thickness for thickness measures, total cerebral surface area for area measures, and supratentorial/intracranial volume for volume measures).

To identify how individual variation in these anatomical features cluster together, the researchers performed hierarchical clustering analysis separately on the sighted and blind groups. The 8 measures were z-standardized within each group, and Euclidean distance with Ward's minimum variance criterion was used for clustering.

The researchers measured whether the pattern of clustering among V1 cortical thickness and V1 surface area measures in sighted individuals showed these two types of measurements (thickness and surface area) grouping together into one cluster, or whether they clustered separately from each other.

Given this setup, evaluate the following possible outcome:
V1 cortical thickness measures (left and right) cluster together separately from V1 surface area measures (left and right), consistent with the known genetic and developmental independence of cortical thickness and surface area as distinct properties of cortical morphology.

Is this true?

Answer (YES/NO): YES